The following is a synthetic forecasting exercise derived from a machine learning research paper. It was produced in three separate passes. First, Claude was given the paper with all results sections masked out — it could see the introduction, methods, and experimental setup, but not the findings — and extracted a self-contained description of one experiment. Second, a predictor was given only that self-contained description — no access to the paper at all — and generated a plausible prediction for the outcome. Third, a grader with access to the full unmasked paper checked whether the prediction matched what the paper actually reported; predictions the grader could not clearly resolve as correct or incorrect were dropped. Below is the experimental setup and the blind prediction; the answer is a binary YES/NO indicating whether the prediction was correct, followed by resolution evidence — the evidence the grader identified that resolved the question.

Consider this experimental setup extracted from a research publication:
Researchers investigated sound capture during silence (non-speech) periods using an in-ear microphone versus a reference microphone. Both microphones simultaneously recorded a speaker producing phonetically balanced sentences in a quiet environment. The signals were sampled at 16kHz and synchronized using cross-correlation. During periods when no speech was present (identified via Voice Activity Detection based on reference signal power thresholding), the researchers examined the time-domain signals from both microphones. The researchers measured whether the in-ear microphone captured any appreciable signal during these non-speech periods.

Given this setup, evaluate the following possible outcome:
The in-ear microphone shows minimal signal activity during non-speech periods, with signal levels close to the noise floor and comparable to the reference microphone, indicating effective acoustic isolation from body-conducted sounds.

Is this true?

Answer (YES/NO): NO